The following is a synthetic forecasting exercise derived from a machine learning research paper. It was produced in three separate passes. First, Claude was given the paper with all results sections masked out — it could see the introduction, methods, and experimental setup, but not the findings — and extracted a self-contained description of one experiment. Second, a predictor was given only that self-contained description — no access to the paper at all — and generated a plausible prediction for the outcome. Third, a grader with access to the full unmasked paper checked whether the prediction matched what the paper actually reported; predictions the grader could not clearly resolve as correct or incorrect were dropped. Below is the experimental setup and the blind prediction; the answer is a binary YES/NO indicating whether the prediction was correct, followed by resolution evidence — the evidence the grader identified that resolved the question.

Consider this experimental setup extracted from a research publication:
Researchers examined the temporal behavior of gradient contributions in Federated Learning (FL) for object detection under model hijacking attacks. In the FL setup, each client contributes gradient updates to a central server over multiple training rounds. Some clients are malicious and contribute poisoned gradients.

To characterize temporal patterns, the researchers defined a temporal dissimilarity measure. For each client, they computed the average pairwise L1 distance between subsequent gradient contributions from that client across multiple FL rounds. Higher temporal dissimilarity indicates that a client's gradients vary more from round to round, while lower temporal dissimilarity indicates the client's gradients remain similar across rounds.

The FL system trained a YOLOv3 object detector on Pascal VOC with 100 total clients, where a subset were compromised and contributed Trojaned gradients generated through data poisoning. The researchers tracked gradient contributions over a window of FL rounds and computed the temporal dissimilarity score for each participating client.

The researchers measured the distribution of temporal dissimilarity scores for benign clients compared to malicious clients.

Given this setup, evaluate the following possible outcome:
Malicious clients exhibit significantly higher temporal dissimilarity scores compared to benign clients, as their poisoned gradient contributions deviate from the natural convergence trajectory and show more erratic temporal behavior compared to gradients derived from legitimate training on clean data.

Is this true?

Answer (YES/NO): NO